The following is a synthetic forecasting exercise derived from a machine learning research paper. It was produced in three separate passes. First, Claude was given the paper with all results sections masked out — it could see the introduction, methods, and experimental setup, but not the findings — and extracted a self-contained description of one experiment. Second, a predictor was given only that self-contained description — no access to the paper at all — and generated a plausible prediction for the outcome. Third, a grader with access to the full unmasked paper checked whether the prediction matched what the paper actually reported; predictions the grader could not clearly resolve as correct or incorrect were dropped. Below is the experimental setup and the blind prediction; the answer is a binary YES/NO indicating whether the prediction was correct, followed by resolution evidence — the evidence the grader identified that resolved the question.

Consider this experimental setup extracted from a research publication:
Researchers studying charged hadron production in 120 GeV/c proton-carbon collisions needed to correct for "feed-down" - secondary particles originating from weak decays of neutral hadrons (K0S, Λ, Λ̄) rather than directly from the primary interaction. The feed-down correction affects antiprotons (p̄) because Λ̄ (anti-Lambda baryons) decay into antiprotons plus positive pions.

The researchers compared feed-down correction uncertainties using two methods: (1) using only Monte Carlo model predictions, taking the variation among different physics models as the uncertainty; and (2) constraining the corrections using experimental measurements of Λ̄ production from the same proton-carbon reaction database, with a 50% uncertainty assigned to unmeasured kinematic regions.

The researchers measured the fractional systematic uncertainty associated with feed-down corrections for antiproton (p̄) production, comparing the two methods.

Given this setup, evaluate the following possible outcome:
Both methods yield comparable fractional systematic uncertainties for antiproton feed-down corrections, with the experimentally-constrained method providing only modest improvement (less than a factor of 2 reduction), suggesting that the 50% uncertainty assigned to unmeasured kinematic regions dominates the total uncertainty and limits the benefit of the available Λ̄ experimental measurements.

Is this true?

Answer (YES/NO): NO